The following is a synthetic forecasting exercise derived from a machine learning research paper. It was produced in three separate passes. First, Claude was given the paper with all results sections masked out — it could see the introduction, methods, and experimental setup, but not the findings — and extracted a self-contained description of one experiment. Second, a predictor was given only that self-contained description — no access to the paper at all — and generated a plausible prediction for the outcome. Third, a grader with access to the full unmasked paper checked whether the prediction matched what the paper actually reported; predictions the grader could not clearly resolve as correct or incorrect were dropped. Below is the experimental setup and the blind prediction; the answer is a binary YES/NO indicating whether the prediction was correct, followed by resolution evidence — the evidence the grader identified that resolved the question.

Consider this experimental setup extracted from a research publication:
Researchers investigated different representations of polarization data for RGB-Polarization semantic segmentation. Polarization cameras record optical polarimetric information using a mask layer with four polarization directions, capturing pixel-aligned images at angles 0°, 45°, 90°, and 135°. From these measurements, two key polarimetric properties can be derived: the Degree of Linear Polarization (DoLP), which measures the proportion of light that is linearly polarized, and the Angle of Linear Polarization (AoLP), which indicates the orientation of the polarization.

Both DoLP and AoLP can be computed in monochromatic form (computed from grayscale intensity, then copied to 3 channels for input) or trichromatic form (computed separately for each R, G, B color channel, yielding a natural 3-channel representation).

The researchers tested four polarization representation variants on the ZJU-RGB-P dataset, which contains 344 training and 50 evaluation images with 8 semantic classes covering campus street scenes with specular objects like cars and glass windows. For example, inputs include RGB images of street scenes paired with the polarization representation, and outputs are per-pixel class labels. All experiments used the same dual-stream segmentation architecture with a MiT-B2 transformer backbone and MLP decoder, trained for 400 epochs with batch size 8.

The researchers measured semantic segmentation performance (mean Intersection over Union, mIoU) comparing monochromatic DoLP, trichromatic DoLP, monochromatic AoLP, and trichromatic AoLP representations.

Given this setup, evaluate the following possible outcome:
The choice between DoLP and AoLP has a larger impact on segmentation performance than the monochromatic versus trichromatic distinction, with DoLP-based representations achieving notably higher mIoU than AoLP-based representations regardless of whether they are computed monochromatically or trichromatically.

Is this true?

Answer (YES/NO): NO